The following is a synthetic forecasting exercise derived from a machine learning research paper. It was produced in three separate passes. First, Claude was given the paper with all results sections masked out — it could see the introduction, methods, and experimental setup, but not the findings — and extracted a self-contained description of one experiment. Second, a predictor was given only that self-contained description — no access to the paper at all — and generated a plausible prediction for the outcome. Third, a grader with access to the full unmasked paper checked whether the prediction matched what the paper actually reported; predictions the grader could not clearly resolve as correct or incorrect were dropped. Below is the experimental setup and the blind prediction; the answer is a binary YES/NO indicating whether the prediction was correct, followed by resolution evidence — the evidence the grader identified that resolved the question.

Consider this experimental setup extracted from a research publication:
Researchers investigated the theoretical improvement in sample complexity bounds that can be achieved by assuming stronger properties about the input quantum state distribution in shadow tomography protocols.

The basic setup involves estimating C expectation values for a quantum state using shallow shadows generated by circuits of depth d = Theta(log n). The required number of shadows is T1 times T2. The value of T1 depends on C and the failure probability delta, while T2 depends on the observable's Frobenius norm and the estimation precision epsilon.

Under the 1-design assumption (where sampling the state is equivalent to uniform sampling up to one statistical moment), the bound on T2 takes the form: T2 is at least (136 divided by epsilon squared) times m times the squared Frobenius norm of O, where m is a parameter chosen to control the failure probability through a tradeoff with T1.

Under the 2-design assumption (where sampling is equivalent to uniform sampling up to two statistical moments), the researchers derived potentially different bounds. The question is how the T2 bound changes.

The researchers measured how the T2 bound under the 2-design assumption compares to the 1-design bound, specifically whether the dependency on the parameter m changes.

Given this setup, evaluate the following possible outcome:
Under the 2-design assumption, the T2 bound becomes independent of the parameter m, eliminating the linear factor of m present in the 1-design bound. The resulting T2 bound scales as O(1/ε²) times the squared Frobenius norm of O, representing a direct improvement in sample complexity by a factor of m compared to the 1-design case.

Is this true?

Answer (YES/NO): NO